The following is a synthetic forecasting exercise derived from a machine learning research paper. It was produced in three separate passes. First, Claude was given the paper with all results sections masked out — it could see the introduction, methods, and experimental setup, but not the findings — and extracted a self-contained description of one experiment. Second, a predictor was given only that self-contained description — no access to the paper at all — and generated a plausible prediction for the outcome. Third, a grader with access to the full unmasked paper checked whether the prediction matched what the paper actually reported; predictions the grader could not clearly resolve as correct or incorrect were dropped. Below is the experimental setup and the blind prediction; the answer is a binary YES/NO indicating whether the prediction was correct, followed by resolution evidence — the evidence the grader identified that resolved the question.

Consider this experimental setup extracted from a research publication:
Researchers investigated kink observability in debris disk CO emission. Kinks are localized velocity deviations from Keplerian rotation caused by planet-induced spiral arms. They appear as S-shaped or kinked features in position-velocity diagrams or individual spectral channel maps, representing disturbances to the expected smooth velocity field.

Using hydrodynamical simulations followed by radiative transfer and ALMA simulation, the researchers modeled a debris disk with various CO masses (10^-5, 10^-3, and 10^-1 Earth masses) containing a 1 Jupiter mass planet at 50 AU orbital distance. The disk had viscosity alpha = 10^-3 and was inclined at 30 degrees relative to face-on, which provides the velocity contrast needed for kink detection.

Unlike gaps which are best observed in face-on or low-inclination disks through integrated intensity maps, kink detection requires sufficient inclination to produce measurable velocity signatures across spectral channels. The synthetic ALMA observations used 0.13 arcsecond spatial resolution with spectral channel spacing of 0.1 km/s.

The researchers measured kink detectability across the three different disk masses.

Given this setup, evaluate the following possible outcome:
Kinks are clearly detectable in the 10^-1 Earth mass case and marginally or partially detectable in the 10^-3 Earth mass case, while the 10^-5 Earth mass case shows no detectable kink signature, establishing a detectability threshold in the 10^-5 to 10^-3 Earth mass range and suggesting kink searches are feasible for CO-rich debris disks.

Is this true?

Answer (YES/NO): NO